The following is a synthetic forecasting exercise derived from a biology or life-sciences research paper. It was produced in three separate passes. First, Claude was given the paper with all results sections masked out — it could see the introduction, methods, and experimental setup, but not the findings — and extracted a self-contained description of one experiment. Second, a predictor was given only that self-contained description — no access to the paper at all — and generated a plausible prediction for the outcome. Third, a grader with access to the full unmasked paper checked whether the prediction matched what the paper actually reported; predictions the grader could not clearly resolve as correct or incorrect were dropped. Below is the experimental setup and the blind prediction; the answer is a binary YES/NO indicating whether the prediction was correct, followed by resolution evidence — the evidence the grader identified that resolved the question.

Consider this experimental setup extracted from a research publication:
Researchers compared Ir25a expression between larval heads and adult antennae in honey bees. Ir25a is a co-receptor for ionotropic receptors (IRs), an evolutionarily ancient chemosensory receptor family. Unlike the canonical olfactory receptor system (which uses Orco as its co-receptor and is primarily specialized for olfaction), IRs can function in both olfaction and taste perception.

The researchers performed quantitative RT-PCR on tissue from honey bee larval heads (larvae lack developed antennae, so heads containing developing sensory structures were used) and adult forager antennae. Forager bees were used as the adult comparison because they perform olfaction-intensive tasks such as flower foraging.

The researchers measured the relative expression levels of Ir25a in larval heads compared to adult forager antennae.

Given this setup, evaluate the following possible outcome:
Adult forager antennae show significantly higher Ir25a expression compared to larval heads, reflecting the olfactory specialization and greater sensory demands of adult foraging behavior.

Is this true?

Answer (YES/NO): YES